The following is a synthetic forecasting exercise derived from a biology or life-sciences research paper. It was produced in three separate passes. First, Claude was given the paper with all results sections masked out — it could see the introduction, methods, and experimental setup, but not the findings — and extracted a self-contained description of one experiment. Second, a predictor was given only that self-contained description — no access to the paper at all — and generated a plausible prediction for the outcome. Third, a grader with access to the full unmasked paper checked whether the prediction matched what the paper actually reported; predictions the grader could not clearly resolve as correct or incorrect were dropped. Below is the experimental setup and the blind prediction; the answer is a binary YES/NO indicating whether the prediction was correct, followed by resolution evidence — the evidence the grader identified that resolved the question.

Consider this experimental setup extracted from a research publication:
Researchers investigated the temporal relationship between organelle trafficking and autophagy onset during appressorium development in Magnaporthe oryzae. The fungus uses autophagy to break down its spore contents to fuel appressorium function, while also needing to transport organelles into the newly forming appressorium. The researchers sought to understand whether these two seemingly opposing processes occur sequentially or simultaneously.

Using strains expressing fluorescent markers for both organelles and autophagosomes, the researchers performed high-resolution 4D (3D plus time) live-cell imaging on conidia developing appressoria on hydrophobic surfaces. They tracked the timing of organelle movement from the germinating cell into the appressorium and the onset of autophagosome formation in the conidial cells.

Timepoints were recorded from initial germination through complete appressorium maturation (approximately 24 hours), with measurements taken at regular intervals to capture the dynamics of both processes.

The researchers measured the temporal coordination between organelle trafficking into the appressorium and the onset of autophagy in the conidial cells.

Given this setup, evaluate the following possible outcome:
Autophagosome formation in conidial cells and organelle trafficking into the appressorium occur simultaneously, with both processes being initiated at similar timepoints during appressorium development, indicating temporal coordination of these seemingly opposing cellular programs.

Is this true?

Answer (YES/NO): YES